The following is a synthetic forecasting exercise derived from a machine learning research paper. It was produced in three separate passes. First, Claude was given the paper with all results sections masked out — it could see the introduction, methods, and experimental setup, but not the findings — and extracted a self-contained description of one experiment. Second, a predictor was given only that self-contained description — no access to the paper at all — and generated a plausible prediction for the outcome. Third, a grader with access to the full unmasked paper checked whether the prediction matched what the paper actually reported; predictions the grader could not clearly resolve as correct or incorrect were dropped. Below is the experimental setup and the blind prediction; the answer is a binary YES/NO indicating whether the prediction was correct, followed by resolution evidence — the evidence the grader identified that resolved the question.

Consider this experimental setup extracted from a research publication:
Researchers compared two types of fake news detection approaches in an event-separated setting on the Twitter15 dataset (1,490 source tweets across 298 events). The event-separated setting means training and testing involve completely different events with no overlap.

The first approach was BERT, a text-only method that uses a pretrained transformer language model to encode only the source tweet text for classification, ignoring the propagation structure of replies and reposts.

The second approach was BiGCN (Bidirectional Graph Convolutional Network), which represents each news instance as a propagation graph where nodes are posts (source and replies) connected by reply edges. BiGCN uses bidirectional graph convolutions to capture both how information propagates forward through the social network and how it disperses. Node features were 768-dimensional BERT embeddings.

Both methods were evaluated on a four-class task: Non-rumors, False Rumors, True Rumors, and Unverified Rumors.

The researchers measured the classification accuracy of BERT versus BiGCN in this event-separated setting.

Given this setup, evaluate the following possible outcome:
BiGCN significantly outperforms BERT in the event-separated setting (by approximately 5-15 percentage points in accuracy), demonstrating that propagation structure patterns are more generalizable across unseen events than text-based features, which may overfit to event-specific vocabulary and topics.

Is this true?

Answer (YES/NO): NO